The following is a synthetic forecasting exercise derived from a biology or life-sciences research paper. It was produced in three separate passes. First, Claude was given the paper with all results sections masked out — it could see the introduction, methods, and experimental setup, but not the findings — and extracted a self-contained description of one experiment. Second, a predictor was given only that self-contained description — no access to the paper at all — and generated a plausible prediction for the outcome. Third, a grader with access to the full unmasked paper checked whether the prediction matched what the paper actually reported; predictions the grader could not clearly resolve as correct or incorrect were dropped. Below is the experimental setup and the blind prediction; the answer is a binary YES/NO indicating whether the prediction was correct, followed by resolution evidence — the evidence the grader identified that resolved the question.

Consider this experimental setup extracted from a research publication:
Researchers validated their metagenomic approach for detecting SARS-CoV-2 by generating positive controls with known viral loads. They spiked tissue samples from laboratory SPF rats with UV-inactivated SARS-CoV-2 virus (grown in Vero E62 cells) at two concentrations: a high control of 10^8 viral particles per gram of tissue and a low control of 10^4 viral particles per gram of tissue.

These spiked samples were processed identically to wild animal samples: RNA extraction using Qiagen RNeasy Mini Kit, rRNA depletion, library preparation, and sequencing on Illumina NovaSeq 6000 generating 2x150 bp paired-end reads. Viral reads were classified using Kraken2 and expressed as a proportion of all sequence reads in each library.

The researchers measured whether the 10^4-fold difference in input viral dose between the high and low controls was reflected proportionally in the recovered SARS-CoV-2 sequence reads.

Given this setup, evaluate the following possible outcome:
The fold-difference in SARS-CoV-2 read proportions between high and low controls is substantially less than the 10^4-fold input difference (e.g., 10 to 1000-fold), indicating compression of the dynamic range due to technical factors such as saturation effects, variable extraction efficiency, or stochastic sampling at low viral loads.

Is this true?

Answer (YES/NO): NO